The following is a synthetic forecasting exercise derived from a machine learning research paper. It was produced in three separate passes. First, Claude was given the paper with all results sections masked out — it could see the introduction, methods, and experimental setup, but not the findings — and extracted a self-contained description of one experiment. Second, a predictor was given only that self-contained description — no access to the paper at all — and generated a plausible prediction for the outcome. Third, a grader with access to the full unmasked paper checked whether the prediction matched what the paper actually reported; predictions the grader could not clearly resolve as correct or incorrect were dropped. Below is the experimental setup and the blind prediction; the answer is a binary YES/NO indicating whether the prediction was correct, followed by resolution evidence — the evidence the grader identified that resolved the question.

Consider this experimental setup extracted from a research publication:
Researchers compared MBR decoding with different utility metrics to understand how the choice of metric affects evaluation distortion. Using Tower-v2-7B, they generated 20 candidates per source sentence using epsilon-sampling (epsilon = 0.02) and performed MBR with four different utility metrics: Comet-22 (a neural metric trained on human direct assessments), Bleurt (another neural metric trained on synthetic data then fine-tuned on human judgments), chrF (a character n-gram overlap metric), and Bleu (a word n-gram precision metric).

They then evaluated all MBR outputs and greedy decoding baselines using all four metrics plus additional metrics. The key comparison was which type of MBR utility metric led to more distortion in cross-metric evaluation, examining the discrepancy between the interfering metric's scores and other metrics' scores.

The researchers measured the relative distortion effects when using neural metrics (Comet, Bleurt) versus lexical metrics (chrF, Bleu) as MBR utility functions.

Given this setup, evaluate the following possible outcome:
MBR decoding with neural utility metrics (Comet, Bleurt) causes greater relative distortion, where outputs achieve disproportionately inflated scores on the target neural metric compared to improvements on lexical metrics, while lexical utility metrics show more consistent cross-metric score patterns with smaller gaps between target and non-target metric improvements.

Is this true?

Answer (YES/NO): NO